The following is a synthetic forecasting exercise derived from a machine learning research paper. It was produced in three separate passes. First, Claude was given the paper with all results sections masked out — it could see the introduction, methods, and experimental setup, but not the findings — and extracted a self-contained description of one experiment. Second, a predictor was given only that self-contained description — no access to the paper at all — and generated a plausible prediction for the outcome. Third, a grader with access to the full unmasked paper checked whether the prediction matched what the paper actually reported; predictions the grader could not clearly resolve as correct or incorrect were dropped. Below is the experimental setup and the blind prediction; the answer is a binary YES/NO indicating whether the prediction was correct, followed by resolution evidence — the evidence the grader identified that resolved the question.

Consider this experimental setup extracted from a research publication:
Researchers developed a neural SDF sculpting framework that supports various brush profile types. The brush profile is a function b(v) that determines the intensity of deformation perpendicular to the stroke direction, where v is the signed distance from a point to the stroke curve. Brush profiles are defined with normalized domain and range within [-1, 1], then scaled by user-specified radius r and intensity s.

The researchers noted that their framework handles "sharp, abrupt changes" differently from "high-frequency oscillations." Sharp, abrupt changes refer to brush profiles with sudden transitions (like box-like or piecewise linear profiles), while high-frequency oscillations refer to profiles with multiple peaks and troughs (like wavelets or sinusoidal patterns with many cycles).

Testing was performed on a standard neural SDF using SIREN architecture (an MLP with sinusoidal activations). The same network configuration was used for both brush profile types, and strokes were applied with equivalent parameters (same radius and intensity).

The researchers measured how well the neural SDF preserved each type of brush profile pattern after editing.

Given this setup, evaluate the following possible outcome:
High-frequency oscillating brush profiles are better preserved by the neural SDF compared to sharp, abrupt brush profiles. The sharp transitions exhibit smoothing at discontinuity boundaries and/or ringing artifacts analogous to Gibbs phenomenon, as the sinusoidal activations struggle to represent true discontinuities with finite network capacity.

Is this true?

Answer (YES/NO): NO